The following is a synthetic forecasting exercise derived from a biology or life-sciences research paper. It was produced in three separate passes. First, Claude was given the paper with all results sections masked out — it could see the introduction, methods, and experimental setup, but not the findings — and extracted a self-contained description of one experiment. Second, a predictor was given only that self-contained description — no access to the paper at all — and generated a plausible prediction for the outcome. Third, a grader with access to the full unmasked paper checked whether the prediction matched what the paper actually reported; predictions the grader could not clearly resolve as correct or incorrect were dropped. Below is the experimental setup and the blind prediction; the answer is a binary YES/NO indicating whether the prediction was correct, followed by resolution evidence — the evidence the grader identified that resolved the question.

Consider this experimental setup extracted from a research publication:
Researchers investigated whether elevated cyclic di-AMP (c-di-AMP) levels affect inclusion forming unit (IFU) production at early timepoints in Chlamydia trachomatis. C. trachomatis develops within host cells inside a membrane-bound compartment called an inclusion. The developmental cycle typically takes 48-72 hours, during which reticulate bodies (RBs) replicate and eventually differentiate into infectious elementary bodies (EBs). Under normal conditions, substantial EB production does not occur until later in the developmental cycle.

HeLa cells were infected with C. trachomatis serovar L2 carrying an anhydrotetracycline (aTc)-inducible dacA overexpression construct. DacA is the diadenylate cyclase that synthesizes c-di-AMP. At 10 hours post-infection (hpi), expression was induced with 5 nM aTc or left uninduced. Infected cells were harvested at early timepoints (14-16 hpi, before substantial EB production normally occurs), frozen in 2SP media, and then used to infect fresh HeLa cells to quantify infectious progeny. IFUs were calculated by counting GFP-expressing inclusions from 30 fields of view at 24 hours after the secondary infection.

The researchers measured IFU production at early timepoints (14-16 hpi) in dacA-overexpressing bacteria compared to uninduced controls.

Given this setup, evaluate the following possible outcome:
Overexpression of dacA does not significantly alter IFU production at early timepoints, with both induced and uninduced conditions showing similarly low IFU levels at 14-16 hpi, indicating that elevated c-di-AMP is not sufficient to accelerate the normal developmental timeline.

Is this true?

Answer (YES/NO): NO